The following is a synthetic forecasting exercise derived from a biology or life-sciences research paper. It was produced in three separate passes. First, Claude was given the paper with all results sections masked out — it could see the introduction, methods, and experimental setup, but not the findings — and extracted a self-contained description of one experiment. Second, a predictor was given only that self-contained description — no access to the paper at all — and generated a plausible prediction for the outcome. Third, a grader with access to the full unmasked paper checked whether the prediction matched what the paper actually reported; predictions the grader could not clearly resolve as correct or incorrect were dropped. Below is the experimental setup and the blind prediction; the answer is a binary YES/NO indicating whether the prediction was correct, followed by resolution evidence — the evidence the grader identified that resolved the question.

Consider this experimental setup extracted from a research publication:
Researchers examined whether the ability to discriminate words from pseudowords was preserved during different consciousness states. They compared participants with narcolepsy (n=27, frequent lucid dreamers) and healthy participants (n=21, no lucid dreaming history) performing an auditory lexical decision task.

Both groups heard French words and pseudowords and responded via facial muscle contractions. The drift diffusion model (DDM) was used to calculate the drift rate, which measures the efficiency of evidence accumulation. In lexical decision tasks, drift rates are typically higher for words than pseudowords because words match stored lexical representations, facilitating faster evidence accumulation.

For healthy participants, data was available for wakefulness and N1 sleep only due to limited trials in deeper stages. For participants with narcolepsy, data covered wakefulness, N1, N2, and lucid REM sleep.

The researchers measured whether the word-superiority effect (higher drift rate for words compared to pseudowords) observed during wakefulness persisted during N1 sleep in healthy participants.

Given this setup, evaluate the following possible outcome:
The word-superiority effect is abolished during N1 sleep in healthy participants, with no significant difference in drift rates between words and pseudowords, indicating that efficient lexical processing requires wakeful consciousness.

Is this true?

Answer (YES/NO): NO